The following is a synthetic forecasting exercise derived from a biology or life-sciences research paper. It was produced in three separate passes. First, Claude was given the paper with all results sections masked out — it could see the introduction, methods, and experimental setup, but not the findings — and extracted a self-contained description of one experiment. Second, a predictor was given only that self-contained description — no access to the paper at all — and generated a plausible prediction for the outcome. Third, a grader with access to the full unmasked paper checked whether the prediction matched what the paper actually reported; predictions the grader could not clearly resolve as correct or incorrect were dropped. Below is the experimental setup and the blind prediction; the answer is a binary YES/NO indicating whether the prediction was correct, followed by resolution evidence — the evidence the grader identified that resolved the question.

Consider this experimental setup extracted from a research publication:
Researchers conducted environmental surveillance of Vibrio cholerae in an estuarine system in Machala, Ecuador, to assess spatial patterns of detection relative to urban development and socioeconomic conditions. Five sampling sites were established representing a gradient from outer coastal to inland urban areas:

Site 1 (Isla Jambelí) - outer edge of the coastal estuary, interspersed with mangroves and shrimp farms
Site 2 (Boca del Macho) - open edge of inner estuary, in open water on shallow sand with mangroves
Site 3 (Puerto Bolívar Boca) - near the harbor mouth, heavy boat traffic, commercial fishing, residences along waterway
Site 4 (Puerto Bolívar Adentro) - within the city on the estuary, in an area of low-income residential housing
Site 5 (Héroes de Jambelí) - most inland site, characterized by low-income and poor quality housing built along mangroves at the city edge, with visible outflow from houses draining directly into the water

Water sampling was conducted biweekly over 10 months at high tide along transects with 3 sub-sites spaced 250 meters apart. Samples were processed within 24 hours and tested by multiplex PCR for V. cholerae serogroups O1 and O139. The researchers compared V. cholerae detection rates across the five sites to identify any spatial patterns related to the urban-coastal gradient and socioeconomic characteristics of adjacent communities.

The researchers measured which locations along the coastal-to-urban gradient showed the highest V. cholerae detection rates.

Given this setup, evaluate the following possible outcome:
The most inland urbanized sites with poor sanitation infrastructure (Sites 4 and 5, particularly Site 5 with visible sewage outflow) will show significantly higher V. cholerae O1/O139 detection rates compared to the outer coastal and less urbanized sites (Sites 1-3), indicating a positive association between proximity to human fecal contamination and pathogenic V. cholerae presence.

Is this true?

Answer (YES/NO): NO